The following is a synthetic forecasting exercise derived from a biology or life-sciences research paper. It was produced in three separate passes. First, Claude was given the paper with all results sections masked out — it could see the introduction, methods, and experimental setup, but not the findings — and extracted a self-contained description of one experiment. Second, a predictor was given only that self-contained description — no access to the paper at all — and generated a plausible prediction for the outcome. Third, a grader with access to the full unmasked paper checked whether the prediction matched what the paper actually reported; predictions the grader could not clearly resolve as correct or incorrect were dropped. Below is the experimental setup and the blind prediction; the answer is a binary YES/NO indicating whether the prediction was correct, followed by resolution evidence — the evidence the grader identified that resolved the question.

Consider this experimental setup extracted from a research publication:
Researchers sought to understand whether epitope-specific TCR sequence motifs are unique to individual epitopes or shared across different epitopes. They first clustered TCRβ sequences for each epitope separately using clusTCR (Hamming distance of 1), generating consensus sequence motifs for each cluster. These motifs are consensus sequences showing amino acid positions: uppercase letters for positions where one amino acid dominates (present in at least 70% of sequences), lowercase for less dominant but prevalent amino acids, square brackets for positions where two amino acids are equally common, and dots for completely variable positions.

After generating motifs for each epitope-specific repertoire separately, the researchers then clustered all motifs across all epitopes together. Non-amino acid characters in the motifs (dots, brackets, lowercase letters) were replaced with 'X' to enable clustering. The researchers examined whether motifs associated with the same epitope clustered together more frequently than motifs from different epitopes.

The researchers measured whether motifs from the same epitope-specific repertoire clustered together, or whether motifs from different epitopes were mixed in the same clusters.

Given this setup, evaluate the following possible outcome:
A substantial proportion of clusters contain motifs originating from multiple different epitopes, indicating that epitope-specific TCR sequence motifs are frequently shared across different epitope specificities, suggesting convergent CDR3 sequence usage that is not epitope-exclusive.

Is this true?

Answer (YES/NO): YES